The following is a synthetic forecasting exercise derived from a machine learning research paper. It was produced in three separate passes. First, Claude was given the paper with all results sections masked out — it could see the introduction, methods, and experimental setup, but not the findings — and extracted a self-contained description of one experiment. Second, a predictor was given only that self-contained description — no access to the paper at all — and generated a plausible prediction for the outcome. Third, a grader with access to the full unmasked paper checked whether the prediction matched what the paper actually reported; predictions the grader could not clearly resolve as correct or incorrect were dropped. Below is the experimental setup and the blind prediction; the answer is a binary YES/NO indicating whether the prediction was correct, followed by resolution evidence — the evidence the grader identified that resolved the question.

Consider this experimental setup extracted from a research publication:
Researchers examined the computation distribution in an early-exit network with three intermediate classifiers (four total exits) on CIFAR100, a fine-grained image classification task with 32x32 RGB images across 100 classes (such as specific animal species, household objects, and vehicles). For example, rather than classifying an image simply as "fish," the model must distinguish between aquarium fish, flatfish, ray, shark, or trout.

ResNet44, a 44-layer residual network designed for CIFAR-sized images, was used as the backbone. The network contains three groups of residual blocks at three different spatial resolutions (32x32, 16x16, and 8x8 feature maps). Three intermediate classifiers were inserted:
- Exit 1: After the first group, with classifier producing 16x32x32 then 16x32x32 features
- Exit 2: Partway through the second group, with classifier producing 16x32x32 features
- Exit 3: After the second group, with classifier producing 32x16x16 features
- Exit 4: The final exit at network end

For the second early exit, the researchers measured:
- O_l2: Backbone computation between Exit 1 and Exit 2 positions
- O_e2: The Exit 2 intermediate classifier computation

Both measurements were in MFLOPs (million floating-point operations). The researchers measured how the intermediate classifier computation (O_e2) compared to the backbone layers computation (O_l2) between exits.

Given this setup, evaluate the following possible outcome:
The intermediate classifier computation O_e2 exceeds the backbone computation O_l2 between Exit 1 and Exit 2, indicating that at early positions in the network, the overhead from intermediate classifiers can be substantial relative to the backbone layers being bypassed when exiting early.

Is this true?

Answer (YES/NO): NO